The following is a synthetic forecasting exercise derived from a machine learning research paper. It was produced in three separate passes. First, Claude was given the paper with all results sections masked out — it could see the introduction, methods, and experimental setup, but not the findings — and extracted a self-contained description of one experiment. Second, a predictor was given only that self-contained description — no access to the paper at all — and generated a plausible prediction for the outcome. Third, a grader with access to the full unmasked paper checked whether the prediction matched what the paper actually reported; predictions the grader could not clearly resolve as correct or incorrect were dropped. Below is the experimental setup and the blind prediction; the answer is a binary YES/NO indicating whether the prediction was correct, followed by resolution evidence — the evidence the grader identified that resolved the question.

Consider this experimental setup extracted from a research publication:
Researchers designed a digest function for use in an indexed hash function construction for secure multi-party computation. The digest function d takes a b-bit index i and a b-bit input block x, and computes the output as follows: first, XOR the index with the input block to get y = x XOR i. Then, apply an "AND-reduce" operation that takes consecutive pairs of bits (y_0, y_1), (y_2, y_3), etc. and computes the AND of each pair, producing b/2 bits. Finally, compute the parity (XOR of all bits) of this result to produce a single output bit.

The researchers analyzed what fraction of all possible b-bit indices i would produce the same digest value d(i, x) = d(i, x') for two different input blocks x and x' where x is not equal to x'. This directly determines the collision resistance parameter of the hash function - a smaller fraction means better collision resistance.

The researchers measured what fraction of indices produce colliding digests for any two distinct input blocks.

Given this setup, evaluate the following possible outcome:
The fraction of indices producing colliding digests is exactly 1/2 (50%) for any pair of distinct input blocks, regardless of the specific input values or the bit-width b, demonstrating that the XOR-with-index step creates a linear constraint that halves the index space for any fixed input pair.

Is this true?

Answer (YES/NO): YES